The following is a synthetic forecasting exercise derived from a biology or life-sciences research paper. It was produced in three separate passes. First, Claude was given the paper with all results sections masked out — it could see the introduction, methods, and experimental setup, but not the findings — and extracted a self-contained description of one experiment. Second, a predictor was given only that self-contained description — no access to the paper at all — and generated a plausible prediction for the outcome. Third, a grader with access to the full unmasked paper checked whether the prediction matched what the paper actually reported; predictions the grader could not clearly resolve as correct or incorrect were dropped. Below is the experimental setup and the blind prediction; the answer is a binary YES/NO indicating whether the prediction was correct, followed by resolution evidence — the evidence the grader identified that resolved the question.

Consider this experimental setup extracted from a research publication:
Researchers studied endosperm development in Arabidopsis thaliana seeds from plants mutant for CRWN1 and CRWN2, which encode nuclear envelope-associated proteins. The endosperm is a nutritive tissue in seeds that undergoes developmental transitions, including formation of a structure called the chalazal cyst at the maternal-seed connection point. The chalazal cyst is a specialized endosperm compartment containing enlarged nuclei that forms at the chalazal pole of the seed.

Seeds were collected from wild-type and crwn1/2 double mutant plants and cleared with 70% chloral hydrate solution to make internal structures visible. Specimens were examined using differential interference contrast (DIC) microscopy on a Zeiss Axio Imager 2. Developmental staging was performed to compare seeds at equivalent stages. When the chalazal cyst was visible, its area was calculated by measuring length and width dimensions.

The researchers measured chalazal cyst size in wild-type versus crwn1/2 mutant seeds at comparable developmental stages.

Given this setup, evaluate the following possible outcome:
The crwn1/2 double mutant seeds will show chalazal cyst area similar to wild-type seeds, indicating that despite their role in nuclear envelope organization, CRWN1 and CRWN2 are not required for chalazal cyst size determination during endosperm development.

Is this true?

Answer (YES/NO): NO